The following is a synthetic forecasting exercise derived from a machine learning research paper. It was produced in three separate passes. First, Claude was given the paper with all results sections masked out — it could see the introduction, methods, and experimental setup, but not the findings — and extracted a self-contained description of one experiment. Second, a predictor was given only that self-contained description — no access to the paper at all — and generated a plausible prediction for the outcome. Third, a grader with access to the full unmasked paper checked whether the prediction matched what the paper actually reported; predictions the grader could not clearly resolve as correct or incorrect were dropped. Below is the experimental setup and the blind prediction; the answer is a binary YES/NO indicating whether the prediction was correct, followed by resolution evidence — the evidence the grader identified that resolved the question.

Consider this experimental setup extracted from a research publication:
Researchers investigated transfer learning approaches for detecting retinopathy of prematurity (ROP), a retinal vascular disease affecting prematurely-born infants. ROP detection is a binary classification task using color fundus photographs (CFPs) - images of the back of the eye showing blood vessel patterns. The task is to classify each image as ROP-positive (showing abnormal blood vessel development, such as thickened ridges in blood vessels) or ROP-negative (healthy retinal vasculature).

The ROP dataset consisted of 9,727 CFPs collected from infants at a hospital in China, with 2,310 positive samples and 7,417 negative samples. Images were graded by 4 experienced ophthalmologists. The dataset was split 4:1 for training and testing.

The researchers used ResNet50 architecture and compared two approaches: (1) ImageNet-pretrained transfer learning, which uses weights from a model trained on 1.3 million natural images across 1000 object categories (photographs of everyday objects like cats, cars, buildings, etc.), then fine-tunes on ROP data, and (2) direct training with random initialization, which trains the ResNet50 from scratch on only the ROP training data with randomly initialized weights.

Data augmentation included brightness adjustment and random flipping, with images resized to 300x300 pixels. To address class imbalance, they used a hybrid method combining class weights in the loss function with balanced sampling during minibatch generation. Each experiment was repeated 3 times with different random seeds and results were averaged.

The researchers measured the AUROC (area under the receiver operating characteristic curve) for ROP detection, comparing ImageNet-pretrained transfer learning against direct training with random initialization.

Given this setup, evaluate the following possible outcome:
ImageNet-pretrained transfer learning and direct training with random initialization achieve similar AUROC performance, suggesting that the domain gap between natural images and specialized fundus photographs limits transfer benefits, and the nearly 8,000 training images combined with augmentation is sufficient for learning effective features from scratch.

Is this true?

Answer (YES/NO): NO